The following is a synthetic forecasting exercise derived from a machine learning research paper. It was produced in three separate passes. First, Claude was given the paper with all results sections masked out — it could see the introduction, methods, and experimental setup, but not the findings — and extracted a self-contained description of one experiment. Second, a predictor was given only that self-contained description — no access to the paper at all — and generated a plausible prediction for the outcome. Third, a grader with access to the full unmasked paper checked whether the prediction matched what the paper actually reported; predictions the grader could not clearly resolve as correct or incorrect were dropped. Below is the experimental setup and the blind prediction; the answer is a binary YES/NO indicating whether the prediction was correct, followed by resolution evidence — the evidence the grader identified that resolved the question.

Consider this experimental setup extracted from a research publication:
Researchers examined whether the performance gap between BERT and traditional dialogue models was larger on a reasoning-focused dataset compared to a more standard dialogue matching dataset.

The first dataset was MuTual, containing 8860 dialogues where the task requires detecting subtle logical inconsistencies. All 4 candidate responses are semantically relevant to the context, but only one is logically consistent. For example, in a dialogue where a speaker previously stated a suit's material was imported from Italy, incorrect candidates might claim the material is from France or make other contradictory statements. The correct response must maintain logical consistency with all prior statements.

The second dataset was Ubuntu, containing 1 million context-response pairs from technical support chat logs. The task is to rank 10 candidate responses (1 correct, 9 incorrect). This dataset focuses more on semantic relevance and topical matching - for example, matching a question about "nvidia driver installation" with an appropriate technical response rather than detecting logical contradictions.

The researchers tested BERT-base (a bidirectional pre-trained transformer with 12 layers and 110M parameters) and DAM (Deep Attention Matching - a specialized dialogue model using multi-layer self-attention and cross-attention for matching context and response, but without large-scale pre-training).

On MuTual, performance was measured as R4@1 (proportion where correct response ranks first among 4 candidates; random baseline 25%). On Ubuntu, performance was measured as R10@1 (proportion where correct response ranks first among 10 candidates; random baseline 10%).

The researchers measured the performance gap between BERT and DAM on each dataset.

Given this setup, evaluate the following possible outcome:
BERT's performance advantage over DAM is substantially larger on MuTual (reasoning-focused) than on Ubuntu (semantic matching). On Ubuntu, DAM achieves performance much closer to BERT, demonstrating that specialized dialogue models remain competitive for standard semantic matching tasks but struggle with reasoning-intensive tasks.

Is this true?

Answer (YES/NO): YES